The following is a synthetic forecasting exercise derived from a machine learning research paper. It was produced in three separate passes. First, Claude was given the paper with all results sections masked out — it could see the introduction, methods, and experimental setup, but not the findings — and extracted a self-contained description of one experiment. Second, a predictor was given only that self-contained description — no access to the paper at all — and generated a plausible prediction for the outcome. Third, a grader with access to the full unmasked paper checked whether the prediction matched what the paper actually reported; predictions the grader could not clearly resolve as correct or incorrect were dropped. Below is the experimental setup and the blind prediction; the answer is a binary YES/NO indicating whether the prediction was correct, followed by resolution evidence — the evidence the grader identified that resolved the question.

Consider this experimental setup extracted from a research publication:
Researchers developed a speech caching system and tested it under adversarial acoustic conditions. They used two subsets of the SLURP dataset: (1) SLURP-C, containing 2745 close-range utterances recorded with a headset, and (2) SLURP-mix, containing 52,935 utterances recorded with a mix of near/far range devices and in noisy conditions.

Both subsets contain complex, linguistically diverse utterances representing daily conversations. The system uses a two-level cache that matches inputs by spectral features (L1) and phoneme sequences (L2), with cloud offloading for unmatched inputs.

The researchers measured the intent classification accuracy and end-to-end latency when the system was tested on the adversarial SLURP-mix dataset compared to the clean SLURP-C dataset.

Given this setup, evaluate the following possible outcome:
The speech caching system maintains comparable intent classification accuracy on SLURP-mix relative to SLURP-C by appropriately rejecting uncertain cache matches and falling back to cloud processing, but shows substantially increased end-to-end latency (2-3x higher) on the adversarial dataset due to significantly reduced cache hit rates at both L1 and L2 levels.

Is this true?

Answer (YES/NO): NO